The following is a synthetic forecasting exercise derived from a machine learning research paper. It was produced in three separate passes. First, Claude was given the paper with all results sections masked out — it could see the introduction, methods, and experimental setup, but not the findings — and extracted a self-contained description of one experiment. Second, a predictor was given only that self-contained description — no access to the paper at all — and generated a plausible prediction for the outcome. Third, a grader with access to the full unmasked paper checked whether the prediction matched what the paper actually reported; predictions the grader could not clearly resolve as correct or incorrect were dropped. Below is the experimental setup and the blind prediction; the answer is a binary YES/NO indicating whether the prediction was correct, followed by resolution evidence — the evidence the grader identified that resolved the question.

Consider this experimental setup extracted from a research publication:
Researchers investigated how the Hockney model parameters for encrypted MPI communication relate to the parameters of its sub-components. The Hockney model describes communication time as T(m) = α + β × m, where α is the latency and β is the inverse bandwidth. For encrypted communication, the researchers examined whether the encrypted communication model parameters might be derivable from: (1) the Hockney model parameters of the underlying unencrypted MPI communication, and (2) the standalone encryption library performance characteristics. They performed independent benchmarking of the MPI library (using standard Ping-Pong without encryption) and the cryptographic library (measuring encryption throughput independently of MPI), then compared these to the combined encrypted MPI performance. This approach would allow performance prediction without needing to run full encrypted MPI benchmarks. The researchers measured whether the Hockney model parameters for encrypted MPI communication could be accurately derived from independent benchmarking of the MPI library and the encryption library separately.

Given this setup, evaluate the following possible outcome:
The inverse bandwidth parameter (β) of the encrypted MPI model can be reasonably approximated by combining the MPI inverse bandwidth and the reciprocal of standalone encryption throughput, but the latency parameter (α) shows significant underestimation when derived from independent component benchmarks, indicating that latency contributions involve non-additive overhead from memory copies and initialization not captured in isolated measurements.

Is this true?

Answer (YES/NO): NO